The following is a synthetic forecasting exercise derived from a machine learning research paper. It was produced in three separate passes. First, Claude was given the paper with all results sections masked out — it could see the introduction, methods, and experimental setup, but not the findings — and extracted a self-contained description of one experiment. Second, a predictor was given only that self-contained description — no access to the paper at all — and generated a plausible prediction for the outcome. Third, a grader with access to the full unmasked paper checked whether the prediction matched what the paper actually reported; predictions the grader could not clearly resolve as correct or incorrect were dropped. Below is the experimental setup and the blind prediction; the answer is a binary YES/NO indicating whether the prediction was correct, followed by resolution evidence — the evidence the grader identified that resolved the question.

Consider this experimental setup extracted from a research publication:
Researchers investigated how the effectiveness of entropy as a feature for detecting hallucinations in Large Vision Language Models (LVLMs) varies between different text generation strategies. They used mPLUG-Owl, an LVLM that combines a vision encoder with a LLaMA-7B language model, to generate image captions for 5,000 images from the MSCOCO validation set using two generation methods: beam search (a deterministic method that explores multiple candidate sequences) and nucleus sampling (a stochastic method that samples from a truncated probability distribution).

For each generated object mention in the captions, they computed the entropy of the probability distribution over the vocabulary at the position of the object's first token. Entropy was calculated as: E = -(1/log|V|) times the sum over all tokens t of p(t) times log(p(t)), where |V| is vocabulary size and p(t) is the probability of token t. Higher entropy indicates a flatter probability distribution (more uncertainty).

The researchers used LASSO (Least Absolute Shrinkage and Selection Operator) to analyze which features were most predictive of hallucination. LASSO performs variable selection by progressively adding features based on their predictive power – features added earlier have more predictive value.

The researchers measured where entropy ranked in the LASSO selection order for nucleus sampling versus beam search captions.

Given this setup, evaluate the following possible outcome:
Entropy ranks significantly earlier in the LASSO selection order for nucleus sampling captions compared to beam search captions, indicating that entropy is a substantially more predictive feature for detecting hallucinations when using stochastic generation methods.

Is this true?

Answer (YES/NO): NO